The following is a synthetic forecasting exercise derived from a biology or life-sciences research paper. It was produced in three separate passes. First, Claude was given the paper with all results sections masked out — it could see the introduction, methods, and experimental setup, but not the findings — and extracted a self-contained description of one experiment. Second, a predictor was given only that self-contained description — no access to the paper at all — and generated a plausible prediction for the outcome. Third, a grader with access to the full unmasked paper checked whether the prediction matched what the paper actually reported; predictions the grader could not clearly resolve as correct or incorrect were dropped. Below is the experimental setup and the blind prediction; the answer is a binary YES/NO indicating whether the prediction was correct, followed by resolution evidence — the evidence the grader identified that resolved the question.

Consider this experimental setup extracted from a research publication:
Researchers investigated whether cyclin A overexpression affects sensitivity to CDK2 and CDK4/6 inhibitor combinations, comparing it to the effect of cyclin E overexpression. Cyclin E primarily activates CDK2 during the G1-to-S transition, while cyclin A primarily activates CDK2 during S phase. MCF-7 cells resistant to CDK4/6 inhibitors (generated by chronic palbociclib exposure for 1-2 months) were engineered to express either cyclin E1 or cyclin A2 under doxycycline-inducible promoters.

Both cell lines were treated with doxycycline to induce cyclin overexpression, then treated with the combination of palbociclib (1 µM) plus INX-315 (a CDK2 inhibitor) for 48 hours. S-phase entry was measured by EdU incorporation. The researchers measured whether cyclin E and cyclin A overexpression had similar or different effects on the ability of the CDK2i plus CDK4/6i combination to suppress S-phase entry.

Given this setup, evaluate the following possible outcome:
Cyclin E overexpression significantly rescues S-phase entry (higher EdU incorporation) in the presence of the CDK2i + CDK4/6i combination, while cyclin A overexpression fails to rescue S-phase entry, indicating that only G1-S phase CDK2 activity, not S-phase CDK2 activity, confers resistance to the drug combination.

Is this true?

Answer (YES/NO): NO